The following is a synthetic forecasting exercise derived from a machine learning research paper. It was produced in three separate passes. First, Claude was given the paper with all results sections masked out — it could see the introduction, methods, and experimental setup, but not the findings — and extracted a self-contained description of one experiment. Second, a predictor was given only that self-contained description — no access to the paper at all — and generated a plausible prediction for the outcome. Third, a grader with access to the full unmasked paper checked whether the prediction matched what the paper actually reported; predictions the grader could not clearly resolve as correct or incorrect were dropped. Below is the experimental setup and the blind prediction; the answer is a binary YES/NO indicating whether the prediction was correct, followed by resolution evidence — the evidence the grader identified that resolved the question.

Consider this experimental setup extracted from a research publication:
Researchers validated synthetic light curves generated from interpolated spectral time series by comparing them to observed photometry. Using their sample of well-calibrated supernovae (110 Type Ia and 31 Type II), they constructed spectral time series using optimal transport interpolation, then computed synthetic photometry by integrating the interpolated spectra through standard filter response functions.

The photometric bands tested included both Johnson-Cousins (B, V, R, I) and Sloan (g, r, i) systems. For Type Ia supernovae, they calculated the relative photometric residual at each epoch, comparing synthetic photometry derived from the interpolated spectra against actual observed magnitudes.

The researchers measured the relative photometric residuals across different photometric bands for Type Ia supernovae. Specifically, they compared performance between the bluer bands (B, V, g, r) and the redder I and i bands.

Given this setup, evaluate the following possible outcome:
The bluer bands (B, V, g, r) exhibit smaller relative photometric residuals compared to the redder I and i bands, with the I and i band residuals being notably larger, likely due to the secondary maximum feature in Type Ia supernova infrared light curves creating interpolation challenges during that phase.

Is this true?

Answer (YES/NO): NO